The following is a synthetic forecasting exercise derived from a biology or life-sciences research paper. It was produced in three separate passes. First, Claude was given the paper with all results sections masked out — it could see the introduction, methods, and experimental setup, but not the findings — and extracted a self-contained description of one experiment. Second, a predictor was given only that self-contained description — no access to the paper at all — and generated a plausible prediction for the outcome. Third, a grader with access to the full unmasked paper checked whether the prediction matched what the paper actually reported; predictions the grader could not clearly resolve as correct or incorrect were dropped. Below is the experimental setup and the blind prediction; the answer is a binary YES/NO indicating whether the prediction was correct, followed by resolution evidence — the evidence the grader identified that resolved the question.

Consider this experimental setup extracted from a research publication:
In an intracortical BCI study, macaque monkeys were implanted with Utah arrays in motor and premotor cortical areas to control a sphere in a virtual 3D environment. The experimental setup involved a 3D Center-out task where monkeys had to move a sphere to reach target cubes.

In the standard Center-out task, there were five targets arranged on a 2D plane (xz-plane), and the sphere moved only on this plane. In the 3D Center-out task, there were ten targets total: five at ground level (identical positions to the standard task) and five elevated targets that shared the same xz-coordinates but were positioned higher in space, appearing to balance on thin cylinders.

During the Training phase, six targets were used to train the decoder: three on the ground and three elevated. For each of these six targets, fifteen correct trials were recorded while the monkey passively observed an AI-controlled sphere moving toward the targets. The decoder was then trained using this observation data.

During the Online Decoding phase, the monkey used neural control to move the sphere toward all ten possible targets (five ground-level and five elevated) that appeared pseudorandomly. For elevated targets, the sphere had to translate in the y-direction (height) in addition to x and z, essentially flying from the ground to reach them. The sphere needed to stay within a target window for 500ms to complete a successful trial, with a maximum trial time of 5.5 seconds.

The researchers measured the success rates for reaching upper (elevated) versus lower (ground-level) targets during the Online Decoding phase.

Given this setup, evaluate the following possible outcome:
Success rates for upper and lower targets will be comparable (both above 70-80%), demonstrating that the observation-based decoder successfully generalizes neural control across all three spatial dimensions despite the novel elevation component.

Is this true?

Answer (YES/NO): NO